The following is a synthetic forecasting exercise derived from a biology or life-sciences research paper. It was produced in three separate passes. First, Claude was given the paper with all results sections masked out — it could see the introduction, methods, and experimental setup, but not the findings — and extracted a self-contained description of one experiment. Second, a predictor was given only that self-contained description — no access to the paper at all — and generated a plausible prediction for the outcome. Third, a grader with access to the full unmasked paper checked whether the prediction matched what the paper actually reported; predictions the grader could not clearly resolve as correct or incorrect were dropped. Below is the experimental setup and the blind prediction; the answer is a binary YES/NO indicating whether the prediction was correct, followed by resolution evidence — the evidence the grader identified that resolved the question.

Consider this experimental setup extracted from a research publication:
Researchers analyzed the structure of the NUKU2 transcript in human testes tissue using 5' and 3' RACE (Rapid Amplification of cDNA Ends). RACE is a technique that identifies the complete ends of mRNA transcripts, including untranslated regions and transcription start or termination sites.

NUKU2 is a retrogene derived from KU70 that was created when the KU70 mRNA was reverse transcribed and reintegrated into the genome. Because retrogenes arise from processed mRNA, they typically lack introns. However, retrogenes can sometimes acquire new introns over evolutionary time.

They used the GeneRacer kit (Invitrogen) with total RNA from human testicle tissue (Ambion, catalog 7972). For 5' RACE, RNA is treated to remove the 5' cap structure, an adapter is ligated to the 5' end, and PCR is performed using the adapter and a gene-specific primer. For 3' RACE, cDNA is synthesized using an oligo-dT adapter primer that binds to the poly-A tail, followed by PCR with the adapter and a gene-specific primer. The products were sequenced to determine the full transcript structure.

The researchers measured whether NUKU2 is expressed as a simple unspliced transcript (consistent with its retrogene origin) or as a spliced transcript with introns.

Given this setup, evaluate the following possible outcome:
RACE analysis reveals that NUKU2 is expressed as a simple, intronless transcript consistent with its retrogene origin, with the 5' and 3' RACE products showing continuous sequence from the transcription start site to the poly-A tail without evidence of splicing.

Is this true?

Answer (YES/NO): YES